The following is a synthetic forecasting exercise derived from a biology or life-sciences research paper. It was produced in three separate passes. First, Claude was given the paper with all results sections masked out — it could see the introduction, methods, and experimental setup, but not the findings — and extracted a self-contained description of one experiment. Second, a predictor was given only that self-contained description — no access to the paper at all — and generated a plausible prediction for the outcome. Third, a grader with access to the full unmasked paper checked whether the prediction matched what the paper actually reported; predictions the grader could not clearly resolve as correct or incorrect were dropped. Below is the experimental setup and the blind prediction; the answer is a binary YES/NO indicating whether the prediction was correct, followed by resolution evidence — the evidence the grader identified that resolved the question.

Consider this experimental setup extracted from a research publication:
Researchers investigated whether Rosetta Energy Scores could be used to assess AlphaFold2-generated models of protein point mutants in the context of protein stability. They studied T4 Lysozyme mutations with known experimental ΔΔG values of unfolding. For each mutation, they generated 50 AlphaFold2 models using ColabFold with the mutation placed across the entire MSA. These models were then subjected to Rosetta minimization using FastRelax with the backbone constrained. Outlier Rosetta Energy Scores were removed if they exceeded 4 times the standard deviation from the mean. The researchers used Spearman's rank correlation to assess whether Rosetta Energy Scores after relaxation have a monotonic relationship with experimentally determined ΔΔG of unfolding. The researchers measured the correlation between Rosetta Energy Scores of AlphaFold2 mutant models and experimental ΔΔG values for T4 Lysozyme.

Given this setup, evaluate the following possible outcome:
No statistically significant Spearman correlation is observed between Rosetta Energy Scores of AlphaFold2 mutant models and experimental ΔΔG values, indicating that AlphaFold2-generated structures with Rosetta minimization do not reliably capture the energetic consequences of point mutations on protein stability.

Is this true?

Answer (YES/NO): NO